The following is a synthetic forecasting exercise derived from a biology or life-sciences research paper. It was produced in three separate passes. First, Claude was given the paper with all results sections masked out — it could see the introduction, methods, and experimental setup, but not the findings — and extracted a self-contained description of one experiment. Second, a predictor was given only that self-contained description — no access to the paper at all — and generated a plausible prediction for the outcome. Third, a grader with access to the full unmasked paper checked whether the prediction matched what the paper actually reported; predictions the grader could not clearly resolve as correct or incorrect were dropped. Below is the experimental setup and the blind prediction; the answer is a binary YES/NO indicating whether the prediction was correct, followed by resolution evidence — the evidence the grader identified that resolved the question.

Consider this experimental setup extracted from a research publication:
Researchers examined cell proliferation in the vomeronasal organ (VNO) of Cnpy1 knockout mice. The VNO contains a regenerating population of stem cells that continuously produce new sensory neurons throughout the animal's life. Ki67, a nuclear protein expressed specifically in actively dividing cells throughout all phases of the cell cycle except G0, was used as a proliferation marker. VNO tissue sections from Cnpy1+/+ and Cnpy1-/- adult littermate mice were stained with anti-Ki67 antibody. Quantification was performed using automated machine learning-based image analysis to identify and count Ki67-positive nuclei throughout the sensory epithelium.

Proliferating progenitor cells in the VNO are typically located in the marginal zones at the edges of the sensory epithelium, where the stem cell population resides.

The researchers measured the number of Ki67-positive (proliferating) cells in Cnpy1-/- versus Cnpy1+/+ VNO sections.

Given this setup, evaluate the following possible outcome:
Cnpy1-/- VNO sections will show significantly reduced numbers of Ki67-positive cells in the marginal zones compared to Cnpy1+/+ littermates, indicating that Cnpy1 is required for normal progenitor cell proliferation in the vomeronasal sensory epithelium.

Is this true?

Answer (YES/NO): NO